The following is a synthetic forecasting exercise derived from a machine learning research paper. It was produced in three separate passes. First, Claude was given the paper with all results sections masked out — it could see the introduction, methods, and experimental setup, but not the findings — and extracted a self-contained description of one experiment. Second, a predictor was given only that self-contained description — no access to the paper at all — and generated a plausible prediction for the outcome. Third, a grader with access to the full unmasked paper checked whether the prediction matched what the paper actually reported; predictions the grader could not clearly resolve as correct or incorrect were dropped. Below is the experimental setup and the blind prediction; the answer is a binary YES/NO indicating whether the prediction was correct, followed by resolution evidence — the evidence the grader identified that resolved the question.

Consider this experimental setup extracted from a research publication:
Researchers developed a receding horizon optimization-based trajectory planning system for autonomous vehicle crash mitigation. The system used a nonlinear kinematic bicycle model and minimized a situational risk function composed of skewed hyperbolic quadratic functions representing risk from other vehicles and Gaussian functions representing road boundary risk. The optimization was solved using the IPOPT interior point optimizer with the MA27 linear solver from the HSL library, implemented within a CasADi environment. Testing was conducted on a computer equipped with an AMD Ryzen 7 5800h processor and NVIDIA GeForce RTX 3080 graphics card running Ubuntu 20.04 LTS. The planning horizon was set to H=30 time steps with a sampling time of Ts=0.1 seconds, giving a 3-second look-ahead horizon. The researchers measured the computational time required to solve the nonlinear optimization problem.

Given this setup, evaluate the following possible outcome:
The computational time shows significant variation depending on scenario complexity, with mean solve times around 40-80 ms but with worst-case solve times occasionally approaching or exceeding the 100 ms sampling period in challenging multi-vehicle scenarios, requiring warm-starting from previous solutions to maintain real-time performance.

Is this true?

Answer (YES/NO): NO